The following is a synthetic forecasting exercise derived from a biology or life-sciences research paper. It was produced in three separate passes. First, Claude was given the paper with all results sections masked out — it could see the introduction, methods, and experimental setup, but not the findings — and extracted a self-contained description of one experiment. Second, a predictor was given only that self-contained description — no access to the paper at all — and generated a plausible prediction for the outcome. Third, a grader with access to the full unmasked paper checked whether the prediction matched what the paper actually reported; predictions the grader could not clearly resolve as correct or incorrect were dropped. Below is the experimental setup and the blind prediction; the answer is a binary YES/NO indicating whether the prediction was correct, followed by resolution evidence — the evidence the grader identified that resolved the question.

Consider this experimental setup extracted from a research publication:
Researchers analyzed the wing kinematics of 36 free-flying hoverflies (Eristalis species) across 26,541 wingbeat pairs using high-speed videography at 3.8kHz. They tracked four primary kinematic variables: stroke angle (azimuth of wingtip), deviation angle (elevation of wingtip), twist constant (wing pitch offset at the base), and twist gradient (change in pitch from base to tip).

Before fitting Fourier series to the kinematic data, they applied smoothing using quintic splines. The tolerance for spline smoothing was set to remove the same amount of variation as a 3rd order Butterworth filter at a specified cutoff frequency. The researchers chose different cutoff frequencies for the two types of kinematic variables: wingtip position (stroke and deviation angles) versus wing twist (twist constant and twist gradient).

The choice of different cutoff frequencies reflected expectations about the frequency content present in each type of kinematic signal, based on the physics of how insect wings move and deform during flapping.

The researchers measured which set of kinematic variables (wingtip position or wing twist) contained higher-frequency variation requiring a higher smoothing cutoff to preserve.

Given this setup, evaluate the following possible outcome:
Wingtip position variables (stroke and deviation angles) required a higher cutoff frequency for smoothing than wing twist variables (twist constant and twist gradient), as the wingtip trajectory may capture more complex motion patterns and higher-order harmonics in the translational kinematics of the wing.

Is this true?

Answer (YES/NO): NO